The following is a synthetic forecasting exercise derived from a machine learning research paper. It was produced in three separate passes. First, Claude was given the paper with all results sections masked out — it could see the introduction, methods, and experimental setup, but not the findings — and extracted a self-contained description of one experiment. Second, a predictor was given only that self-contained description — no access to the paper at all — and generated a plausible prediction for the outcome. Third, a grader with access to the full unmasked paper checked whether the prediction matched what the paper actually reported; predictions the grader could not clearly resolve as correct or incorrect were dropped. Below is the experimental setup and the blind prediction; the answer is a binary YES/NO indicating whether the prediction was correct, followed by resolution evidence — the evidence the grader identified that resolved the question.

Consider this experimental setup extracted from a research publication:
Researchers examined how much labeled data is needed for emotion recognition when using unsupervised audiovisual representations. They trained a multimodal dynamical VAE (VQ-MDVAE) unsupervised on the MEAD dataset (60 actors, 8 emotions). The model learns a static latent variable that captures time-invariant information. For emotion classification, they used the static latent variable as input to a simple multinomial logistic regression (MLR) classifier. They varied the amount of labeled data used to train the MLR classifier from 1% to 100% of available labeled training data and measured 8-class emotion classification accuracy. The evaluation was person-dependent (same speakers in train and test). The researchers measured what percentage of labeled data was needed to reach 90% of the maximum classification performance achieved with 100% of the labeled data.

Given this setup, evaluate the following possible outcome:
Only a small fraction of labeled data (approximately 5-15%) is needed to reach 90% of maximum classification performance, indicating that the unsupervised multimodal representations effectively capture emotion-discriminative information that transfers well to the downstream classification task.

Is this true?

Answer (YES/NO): YES